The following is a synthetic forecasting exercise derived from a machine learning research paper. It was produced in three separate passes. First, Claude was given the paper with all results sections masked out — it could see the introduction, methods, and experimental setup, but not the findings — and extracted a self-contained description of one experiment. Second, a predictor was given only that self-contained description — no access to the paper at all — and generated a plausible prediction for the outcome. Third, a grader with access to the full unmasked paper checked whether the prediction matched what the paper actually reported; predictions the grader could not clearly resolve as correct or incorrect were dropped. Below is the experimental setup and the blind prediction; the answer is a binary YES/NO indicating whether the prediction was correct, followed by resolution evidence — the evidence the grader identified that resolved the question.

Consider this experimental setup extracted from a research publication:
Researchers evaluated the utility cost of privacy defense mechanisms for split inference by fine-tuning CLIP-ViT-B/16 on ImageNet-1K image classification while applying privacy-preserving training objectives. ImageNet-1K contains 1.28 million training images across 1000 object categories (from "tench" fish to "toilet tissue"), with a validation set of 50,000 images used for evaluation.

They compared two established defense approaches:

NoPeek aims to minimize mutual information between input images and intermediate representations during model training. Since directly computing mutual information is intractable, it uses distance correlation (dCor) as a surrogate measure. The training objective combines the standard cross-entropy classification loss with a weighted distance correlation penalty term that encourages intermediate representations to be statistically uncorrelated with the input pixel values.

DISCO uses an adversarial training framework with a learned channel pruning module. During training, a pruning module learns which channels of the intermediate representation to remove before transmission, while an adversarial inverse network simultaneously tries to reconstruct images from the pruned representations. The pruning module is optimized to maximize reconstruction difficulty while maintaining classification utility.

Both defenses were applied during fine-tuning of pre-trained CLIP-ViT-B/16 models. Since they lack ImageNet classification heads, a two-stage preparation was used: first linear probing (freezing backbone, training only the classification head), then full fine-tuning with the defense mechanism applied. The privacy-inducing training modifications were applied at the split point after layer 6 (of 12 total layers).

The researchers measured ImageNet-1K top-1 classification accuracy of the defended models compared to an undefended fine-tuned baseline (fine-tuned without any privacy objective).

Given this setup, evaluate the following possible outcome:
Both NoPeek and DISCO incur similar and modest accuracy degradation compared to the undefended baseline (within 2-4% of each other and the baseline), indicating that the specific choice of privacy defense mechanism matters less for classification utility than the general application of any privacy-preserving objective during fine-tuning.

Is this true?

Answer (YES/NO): NO